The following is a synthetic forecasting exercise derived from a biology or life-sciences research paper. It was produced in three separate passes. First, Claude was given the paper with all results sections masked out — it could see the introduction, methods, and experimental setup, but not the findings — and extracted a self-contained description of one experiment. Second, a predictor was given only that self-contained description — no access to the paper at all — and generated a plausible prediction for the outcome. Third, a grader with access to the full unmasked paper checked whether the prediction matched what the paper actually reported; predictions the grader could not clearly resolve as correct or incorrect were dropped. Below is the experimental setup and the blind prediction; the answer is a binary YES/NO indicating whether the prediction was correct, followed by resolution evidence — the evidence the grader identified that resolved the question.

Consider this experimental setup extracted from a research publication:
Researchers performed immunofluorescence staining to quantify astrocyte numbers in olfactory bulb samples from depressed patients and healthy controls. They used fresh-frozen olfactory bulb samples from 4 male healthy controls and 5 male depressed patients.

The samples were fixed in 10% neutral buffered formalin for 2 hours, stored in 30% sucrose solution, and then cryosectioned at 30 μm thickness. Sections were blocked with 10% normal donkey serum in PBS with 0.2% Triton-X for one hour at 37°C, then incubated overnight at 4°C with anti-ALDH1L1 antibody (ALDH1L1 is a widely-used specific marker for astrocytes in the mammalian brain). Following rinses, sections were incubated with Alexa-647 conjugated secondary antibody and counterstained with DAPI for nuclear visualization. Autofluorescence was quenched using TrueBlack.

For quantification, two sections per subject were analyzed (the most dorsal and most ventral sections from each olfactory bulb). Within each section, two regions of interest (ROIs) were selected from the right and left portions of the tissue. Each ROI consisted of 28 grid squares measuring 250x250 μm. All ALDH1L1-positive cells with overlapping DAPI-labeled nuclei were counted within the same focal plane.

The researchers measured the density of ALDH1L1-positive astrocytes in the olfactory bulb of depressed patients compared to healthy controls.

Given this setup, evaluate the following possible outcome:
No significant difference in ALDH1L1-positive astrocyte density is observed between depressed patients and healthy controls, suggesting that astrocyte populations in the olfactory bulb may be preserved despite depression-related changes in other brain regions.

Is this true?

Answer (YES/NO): YES